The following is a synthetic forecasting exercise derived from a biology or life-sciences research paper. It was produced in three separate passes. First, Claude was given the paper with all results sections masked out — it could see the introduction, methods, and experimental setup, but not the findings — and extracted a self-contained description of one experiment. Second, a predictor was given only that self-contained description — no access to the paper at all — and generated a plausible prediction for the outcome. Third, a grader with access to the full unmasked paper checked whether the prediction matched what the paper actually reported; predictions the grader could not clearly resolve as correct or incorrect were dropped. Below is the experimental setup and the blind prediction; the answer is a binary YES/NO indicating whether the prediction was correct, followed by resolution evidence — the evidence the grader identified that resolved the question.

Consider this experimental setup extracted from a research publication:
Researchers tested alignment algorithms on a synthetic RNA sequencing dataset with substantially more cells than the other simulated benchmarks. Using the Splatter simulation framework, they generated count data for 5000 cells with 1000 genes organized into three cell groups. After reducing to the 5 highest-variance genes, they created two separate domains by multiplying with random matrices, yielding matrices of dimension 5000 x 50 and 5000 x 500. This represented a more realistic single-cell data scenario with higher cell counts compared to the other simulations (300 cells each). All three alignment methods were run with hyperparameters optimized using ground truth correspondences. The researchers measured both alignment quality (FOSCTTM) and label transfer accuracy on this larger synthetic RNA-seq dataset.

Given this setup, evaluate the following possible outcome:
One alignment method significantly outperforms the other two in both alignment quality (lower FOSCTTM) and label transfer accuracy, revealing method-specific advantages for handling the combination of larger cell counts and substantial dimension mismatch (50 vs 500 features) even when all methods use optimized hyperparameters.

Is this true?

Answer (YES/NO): NO